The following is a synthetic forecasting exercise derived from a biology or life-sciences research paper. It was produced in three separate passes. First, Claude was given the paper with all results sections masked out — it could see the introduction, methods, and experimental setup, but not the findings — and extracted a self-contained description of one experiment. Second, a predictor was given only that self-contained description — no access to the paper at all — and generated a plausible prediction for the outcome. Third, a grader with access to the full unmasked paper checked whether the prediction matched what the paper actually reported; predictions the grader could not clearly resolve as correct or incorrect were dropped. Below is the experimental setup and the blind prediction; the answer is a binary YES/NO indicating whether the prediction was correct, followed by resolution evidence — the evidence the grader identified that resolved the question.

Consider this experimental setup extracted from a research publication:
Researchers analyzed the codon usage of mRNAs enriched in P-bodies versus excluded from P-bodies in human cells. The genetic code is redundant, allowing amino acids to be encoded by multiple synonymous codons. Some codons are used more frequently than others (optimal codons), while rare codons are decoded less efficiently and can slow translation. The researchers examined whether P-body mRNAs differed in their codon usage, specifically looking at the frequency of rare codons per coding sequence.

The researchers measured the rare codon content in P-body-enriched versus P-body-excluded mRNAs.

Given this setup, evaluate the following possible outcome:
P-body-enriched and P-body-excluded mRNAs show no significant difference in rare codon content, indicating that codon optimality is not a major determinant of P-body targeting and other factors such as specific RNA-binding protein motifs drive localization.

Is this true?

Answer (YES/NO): NO